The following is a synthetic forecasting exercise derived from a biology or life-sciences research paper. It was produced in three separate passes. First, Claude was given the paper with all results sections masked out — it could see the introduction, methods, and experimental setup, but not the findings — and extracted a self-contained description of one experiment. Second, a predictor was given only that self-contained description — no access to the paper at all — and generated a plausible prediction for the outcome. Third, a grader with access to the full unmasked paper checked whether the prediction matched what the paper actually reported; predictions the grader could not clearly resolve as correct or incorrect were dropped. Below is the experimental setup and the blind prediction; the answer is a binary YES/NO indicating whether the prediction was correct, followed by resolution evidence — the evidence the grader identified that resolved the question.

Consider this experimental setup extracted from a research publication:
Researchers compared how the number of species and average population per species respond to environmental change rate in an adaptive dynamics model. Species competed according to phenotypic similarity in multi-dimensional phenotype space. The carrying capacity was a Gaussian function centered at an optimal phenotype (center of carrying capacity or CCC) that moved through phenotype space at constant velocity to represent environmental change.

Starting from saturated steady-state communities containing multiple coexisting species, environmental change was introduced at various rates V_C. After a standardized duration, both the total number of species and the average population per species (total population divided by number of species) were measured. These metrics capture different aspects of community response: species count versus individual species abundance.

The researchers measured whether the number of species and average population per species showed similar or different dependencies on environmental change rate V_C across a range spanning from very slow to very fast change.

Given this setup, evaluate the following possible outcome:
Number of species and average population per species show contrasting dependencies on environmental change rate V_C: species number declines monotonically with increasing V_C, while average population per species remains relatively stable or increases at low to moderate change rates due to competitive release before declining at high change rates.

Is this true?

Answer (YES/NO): NO